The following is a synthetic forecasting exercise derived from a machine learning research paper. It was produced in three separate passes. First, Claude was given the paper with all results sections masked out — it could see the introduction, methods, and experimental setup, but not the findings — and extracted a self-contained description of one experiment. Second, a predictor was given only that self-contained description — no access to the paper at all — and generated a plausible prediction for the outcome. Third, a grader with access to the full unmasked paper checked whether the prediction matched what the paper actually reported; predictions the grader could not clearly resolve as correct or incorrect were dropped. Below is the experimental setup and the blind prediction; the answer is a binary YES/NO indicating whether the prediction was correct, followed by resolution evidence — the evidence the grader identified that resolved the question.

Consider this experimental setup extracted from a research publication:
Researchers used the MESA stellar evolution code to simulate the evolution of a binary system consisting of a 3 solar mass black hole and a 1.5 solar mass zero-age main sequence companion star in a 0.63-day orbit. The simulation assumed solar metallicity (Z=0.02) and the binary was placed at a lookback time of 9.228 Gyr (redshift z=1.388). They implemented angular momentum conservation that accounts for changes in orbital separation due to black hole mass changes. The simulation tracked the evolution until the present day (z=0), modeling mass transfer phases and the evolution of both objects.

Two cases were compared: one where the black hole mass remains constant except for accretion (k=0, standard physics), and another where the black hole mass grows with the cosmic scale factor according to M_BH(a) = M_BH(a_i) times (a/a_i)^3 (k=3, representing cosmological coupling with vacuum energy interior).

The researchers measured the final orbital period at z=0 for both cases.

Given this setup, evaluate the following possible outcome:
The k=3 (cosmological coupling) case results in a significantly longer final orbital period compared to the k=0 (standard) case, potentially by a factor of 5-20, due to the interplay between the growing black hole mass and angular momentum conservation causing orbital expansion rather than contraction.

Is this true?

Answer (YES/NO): NO